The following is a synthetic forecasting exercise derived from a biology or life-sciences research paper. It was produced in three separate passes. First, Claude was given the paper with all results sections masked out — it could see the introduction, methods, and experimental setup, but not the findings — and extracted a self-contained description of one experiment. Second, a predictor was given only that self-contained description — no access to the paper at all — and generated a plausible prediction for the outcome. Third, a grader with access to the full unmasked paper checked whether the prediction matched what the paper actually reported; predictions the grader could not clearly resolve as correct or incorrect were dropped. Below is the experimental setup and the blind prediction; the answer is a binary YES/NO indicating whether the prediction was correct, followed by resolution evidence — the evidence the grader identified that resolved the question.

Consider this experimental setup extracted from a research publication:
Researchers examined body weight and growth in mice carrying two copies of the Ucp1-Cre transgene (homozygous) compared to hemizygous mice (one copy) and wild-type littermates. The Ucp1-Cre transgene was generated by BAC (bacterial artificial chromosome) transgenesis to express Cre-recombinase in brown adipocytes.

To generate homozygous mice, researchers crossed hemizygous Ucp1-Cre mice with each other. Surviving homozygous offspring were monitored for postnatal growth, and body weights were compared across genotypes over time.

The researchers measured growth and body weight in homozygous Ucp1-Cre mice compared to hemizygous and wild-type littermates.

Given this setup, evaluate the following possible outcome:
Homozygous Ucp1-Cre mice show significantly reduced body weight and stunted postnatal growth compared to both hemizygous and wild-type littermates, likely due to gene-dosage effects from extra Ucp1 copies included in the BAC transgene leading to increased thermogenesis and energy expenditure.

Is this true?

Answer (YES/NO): NO